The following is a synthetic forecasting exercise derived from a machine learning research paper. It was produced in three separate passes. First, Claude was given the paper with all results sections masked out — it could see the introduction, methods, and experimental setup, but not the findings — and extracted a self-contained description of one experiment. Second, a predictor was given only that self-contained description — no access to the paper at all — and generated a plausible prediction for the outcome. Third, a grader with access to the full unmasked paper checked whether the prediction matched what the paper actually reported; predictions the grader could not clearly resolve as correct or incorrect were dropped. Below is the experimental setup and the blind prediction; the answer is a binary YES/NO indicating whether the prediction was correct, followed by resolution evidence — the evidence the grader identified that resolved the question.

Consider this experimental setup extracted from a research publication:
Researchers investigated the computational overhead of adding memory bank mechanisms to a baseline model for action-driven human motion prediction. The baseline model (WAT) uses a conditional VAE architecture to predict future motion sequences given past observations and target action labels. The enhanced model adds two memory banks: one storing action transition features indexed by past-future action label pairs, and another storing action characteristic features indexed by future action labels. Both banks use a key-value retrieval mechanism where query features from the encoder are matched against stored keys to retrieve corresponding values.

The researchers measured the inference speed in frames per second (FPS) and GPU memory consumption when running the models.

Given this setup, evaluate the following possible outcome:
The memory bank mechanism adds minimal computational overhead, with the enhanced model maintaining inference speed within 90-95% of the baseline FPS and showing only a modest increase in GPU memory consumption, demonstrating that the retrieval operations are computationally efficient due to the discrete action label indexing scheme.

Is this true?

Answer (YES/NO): NO